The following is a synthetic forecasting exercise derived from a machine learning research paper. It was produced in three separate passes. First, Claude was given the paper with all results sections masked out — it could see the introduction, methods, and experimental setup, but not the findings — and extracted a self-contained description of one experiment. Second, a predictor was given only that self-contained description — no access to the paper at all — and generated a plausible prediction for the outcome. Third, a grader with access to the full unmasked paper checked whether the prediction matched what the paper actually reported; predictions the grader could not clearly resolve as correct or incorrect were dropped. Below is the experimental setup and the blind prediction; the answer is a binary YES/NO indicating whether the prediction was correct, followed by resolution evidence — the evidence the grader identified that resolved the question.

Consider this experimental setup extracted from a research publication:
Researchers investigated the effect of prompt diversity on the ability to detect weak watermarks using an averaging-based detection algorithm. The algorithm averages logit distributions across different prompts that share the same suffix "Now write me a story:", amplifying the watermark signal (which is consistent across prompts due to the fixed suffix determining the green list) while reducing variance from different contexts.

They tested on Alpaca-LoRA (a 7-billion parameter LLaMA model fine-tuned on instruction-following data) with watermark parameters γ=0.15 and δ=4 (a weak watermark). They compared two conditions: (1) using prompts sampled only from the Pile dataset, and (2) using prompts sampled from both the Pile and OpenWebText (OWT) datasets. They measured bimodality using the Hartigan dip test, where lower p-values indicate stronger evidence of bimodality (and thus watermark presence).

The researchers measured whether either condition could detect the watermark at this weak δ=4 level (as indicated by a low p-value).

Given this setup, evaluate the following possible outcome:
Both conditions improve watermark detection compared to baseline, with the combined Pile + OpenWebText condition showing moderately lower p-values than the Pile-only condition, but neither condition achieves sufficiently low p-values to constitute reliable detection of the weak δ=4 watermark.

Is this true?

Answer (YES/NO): NO